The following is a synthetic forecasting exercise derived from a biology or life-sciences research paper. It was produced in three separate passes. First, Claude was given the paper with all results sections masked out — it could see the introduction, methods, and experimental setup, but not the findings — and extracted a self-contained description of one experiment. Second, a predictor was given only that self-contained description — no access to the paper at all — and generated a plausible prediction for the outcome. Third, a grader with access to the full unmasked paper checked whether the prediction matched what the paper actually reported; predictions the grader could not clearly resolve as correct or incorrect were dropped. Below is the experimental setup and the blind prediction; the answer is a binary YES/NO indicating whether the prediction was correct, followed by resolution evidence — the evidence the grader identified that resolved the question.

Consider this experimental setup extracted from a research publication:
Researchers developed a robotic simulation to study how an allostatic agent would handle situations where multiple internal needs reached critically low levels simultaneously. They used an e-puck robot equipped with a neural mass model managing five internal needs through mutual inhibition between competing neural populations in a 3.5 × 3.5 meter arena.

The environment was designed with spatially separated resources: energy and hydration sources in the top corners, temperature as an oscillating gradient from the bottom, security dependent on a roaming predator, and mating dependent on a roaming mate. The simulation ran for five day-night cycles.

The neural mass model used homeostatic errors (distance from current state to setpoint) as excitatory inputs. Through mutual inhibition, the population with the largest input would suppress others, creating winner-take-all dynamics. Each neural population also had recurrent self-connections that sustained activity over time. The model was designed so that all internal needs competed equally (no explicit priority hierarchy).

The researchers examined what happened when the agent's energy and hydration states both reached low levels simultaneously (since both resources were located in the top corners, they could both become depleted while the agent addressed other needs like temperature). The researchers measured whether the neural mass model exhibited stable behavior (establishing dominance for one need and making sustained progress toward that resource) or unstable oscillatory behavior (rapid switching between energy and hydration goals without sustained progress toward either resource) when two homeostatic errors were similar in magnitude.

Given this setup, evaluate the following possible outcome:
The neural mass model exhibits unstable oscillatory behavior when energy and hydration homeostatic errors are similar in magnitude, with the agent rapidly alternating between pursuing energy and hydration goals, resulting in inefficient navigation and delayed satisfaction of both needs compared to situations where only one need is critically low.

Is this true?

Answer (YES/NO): NO